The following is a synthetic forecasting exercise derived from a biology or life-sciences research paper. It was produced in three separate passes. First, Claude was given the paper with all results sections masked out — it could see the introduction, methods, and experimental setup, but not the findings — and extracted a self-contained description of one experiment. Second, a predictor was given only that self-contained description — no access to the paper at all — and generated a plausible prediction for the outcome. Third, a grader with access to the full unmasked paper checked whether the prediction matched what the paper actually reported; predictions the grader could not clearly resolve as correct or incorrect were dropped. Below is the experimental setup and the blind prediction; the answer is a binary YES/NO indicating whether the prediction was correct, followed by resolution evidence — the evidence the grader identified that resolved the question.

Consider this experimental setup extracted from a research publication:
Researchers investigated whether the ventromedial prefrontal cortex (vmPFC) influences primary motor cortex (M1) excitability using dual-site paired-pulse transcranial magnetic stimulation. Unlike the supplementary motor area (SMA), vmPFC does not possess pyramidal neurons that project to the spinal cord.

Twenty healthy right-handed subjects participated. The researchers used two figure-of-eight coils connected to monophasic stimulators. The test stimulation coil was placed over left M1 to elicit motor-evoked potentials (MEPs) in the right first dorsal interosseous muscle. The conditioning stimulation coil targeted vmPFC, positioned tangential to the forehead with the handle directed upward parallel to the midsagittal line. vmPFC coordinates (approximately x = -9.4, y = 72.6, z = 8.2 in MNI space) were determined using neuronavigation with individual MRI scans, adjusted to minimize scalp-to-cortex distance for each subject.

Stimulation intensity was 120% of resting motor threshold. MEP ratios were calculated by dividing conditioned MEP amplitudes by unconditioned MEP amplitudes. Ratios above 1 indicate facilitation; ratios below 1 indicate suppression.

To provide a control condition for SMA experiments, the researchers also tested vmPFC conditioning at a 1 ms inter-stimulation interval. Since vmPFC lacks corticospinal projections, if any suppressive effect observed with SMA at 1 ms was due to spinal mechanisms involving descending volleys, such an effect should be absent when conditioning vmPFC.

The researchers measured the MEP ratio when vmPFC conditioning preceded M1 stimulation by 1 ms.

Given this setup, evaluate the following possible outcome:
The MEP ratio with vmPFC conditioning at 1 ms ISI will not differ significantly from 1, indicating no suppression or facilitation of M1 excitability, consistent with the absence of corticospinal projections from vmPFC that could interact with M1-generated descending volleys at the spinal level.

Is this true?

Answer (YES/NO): YES